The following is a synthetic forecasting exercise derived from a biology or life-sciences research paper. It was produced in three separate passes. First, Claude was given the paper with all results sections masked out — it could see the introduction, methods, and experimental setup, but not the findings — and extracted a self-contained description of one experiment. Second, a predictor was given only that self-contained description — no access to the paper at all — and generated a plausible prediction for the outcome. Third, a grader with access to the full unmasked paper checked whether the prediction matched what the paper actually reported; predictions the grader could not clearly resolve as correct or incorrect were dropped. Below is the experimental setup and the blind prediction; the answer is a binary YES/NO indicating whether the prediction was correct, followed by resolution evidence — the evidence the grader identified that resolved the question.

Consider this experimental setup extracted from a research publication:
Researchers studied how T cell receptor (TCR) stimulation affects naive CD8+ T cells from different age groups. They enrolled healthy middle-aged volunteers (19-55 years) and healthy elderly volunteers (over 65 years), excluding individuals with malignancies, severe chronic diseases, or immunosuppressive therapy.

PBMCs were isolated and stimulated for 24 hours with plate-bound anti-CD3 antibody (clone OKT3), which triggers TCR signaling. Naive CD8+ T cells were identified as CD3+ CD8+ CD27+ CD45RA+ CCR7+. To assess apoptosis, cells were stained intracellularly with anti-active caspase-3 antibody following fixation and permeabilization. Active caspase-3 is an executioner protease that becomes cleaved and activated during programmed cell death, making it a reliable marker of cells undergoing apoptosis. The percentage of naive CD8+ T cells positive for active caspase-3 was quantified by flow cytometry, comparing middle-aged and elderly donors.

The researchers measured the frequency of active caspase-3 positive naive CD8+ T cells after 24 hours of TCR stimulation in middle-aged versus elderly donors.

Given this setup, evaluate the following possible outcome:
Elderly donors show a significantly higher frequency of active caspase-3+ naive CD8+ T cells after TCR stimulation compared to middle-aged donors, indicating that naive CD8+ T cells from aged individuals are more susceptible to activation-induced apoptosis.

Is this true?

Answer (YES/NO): YES